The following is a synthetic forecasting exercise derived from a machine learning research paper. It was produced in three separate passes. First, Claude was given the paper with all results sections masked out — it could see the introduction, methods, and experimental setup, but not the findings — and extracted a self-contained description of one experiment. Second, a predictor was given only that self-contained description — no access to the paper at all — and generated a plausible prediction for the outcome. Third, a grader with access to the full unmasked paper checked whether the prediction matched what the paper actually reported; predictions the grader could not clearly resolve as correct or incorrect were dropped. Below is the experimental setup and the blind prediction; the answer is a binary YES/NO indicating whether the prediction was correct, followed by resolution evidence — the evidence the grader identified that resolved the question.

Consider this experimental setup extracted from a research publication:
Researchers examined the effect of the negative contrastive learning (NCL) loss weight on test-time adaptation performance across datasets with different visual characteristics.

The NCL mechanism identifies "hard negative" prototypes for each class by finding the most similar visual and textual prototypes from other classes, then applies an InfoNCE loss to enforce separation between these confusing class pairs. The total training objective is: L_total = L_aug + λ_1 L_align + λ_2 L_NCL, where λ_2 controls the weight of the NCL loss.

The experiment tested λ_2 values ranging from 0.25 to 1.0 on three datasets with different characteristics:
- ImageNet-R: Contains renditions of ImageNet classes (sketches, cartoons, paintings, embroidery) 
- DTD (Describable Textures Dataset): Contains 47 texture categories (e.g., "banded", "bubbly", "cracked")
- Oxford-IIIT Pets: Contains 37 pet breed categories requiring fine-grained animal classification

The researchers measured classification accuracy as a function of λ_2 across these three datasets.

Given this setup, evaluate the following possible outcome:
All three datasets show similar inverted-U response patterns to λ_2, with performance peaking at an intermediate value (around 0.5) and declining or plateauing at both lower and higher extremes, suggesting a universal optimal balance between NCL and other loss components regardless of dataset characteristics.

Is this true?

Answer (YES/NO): YES